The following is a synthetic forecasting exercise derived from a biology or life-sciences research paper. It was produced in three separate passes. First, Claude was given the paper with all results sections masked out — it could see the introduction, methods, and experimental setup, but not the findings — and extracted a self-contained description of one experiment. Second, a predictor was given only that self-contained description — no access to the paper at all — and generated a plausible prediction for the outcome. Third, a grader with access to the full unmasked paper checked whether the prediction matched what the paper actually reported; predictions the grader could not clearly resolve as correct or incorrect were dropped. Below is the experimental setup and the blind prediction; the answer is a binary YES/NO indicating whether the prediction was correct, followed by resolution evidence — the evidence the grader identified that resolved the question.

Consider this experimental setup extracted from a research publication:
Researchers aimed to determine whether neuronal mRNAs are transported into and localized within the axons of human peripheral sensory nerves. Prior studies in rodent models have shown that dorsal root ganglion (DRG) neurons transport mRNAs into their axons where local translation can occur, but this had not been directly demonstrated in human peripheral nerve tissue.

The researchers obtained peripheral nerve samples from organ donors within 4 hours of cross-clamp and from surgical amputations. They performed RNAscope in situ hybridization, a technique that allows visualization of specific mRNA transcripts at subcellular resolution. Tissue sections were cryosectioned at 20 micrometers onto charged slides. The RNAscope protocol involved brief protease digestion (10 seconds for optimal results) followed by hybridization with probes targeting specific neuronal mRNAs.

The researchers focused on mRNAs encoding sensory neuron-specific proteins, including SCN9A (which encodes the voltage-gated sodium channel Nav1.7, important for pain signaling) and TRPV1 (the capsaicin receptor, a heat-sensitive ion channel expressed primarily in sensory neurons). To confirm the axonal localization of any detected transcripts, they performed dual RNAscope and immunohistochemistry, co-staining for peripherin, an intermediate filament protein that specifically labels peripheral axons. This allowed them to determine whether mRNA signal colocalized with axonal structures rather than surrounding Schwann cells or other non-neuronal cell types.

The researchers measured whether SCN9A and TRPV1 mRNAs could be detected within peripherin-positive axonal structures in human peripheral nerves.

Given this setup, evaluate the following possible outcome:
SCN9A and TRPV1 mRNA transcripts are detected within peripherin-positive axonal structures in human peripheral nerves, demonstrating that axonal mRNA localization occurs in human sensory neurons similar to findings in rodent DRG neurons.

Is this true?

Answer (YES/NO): YES